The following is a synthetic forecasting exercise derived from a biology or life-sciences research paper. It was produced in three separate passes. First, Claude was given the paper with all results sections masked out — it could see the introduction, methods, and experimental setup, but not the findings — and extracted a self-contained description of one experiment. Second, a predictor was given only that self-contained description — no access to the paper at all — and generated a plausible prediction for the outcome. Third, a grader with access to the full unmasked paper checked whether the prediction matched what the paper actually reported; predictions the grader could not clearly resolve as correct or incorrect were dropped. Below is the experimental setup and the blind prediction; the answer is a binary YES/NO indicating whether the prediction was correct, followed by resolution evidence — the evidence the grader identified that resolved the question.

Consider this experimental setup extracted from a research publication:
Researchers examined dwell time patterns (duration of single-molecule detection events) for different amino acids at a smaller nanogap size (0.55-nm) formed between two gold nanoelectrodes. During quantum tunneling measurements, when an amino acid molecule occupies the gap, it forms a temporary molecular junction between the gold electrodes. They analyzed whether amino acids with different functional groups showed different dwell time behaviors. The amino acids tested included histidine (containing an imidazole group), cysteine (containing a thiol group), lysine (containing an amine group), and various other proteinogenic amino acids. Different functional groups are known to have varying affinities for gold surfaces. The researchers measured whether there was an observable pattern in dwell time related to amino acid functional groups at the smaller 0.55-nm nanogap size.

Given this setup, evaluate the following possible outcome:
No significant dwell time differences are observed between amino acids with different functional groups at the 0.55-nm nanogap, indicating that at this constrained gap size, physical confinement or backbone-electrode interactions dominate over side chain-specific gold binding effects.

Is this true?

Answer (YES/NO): NO